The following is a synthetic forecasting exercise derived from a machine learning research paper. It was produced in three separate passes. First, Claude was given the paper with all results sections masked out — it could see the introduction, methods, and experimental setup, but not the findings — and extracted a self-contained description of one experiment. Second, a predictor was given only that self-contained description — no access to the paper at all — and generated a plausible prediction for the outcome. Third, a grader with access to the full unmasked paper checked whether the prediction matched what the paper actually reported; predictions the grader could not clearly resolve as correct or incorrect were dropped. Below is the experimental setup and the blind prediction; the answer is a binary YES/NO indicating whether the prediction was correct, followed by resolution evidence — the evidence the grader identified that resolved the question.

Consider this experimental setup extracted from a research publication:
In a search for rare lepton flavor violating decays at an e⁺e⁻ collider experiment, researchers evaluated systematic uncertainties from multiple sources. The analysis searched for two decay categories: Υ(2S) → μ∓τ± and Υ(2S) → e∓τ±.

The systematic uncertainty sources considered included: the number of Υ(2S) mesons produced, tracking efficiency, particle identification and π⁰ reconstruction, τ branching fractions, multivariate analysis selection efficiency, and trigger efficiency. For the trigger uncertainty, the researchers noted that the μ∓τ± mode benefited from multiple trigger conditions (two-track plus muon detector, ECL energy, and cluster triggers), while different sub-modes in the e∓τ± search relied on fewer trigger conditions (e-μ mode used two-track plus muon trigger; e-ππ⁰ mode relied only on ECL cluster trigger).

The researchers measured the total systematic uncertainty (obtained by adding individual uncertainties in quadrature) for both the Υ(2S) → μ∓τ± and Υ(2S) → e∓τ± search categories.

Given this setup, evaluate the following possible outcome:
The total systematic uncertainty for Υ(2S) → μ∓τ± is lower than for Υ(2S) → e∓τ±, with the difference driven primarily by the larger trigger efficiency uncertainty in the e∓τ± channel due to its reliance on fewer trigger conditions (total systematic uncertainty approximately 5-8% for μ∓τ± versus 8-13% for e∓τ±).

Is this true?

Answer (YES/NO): NO